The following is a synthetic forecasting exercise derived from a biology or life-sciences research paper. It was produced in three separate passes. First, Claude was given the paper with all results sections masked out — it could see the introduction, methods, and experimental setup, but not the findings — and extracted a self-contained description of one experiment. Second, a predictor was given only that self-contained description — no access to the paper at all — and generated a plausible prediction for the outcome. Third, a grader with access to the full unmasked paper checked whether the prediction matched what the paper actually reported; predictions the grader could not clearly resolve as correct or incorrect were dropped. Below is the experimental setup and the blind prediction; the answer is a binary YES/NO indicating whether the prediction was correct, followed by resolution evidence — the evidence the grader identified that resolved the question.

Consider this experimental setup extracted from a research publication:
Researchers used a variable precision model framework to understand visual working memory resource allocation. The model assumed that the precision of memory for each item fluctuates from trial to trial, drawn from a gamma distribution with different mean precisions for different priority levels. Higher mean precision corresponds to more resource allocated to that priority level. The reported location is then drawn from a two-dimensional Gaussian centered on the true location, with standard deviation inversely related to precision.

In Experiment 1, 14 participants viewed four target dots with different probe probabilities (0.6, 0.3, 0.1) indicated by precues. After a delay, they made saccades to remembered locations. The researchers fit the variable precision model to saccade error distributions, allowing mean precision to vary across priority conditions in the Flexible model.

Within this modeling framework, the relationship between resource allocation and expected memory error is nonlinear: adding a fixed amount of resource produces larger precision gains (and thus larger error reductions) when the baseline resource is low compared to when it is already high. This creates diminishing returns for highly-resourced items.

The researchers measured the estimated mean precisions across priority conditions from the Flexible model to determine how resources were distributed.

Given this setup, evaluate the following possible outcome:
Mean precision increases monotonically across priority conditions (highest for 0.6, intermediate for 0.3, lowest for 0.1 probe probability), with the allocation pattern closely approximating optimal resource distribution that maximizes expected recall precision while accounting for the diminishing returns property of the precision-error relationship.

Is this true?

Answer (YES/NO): YES